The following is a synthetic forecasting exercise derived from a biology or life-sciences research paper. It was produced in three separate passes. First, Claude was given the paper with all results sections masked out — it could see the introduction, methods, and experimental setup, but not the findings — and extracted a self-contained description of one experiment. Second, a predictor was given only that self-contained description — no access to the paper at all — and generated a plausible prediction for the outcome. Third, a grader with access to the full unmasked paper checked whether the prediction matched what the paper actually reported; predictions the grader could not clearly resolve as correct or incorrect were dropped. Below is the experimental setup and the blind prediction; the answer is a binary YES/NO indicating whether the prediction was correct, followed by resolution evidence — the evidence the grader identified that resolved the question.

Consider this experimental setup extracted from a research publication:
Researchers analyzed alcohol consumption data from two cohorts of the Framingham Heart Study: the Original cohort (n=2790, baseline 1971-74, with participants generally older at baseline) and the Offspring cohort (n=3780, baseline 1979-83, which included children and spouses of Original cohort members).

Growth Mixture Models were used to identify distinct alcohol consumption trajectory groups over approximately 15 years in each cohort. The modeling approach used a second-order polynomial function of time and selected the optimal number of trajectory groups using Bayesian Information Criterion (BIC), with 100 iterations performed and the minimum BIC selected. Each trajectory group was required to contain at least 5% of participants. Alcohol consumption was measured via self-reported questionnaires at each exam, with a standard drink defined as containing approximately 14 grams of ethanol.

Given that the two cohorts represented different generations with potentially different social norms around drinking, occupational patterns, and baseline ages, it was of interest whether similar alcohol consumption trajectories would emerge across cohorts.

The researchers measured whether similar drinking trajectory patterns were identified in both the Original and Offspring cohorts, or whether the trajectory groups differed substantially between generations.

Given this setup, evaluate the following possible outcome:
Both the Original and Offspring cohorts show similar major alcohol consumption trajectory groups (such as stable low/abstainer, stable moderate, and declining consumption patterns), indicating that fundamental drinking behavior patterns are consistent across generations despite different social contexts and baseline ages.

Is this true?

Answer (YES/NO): YES